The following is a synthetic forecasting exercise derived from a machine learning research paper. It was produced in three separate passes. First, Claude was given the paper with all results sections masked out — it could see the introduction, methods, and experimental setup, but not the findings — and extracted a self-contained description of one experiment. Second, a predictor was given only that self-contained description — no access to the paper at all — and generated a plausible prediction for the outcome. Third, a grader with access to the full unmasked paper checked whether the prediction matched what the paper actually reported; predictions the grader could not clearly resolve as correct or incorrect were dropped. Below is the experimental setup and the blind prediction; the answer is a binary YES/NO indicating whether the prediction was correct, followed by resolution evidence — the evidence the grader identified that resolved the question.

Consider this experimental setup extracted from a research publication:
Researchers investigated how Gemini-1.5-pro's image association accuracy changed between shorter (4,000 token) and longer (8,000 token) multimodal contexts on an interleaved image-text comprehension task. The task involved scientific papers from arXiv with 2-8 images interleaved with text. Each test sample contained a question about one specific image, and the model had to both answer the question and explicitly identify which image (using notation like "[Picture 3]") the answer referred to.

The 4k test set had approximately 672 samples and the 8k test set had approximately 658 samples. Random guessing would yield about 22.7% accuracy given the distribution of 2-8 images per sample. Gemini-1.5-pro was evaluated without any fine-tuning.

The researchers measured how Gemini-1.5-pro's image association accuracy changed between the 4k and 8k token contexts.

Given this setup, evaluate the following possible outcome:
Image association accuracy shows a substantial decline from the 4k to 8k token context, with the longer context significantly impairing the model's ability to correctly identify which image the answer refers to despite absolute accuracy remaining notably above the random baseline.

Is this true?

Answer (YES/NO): NO